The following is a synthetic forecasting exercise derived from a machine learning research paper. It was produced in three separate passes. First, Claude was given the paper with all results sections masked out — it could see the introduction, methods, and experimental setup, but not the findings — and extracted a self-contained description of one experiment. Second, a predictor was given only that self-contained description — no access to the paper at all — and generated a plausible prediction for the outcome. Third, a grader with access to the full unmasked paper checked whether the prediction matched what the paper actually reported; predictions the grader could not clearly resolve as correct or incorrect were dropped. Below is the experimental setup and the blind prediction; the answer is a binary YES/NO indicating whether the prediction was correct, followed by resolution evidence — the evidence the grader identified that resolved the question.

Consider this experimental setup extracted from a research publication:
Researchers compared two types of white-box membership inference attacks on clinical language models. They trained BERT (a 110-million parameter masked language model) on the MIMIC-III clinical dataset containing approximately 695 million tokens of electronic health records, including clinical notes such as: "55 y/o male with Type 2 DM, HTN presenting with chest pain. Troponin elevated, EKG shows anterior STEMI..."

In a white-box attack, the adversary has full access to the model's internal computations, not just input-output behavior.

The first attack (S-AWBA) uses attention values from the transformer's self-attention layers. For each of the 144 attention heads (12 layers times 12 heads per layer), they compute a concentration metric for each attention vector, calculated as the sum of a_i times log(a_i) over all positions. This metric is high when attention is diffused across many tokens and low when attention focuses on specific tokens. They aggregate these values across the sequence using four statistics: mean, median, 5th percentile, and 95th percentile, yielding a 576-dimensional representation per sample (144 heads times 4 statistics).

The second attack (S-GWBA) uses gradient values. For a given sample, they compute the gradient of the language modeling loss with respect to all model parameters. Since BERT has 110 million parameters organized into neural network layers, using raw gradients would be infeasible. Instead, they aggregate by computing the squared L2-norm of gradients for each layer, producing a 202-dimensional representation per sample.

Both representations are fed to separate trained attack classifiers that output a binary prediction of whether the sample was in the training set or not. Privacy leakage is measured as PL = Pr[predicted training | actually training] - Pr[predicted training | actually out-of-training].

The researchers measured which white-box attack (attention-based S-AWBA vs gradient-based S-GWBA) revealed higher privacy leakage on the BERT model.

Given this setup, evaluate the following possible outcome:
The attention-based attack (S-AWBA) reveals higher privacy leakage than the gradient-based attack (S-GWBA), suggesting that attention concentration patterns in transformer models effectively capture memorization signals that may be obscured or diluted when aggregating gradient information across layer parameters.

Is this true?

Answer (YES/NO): NO